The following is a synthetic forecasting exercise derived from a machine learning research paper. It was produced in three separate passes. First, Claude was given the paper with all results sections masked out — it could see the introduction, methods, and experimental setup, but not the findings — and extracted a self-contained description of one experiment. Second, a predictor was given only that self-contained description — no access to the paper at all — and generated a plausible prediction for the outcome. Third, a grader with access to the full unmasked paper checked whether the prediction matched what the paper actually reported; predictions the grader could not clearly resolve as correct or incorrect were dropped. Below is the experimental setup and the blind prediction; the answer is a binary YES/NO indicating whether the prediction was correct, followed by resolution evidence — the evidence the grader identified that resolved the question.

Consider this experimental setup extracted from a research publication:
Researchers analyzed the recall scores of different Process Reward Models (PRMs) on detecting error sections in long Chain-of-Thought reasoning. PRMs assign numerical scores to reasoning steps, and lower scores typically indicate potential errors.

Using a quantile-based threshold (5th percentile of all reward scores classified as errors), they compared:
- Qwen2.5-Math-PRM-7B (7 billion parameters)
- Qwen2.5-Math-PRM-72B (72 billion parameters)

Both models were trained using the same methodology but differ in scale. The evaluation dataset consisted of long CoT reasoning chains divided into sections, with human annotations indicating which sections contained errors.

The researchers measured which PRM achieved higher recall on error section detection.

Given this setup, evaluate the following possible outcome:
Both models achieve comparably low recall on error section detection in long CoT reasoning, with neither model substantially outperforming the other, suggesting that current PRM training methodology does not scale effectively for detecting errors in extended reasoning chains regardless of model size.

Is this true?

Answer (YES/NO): NO